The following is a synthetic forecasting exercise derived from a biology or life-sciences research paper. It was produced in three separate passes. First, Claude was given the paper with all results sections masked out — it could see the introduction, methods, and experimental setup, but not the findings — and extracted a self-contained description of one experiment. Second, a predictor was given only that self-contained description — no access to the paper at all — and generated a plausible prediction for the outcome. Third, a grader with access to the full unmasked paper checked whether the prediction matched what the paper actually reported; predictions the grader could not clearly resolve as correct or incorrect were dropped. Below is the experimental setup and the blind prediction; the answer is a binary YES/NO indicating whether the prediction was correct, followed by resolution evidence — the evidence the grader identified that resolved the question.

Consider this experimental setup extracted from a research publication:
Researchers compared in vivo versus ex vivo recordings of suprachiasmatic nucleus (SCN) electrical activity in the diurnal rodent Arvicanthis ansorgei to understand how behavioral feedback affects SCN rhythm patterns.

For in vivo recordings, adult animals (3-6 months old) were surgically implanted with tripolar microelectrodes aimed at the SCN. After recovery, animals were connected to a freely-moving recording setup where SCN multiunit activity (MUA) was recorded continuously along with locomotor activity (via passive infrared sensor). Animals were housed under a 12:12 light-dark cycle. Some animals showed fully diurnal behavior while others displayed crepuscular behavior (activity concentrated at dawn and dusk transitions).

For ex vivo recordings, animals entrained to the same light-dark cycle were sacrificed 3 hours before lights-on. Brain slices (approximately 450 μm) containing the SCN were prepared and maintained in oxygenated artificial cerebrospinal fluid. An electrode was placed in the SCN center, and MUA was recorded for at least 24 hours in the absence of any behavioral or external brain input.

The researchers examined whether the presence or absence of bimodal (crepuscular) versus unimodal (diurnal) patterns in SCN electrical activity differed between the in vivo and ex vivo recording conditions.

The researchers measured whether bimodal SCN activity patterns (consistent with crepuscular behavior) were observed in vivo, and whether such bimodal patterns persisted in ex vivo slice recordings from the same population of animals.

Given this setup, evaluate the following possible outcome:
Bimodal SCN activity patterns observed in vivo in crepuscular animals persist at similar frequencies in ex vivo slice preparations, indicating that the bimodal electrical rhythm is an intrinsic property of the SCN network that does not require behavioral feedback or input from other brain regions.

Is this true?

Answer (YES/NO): NO